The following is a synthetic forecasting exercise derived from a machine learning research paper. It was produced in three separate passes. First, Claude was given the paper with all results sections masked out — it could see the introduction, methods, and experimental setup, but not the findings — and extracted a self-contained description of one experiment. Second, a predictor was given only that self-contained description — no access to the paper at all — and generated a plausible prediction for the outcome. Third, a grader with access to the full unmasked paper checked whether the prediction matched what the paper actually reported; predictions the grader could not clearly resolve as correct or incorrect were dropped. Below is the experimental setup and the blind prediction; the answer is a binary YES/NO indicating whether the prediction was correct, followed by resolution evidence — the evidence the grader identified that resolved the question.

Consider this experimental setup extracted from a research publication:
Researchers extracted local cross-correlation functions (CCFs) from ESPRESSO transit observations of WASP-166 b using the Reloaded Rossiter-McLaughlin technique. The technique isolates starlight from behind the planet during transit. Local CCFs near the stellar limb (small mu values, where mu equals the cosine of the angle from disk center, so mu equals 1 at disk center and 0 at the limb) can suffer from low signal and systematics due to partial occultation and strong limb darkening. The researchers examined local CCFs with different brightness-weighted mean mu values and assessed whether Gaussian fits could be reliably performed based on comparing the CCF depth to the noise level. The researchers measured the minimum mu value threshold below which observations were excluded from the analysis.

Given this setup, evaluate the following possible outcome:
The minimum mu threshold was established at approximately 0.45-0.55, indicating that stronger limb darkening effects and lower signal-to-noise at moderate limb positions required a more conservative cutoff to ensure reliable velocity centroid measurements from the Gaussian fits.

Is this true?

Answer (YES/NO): NO